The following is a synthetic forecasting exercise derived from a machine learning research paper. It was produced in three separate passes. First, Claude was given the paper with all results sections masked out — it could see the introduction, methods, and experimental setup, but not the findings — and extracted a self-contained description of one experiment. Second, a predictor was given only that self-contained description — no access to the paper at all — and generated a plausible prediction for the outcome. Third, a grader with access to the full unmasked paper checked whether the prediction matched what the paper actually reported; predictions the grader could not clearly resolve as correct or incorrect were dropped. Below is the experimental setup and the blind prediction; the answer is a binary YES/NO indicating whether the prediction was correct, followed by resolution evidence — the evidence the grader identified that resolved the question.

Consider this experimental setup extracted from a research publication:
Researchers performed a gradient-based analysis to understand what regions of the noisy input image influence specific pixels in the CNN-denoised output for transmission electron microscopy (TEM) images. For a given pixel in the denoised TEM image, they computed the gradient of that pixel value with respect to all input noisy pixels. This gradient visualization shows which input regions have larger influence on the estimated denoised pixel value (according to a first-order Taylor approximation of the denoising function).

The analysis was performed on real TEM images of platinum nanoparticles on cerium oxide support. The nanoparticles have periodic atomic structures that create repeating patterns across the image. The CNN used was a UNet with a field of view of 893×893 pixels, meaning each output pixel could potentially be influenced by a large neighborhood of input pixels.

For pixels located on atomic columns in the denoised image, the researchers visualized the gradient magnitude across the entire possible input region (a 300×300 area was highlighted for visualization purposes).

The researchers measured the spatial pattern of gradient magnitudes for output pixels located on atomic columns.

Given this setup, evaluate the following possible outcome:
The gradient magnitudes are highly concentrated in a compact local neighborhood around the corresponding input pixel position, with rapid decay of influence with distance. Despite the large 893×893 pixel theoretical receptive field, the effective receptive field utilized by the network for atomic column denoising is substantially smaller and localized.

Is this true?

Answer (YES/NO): NO